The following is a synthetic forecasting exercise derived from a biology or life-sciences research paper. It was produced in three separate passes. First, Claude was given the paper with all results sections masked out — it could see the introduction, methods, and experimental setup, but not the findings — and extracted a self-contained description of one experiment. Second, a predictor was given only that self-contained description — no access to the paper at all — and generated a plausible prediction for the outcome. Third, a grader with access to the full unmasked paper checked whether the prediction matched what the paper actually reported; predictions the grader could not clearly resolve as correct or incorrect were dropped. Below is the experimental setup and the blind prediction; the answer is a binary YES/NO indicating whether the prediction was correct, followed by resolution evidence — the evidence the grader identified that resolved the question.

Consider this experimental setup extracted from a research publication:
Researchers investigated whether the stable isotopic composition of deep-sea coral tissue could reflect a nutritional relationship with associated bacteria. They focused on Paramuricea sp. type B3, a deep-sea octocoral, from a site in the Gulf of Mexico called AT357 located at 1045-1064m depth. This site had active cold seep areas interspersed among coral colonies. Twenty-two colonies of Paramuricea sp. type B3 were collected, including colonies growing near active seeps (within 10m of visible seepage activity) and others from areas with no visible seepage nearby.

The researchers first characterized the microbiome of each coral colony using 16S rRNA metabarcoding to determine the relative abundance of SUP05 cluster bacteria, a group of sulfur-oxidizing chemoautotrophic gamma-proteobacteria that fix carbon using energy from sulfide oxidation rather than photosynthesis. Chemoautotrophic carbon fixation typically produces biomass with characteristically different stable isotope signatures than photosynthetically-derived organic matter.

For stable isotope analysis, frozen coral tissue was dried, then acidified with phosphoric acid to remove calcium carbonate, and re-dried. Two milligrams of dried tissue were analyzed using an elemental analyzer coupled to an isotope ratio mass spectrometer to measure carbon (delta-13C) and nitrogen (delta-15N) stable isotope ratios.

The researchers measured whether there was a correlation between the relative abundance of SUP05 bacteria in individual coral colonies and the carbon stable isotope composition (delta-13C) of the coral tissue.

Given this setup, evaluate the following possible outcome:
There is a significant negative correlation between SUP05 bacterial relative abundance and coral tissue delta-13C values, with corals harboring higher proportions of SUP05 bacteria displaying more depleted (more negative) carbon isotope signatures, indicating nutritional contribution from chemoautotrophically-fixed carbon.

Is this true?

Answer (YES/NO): NO